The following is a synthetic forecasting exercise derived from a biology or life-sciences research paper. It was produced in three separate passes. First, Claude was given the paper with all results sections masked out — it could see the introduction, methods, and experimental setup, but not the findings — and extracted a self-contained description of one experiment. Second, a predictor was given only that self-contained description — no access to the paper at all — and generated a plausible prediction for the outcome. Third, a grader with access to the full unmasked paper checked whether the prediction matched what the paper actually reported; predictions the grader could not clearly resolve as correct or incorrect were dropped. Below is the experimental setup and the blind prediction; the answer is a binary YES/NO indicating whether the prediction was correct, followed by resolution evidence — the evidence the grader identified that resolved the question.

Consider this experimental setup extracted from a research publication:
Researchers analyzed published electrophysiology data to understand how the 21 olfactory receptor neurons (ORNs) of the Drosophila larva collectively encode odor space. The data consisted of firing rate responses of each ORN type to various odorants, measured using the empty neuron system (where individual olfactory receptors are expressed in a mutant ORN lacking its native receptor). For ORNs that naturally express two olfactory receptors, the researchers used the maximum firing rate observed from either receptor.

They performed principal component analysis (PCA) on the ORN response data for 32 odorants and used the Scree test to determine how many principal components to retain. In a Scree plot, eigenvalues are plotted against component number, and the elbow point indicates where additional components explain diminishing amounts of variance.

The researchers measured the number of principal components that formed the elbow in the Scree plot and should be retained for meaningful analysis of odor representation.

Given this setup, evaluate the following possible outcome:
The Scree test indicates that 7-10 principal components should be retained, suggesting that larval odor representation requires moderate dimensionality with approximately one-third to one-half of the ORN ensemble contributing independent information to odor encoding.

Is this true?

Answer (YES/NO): NO